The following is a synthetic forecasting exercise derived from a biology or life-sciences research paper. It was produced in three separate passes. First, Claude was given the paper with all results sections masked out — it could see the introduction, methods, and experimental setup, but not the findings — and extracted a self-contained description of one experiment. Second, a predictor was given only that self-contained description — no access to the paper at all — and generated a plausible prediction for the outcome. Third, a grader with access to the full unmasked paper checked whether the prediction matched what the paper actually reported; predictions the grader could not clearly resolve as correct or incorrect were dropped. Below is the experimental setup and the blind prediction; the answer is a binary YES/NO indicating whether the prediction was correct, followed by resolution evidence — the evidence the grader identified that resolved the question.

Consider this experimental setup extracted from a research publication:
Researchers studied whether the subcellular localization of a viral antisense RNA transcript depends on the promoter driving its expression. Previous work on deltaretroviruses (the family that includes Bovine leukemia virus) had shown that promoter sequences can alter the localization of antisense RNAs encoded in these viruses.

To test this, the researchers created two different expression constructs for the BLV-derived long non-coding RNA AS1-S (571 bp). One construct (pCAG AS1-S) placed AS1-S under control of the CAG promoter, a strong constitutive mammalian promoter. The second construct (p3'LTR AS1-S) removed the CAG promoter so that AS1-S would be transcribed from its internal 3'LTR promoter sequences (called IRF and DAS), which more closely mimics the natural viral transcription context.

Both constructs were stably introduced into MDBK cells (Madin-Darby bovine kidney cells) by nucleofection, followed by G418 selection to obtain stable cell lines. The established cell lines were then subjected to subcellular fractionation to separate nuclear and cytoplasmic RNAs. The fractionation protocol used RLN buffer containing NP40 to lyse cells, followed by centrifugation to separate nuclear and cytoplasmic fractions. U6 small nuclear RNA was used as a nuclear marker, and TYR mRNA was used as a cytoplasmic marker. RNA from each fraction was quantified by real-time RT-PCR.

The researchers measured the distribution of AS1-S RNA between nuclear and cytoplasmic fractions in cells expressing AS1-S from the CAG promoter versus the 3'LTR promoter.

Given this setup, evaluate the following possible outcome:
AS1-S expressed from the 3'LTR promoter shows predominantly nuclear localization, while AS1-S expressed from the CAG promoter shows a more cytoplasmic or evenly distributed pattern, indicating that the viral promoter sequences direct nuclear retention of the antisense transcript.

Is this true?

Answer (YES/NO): NO